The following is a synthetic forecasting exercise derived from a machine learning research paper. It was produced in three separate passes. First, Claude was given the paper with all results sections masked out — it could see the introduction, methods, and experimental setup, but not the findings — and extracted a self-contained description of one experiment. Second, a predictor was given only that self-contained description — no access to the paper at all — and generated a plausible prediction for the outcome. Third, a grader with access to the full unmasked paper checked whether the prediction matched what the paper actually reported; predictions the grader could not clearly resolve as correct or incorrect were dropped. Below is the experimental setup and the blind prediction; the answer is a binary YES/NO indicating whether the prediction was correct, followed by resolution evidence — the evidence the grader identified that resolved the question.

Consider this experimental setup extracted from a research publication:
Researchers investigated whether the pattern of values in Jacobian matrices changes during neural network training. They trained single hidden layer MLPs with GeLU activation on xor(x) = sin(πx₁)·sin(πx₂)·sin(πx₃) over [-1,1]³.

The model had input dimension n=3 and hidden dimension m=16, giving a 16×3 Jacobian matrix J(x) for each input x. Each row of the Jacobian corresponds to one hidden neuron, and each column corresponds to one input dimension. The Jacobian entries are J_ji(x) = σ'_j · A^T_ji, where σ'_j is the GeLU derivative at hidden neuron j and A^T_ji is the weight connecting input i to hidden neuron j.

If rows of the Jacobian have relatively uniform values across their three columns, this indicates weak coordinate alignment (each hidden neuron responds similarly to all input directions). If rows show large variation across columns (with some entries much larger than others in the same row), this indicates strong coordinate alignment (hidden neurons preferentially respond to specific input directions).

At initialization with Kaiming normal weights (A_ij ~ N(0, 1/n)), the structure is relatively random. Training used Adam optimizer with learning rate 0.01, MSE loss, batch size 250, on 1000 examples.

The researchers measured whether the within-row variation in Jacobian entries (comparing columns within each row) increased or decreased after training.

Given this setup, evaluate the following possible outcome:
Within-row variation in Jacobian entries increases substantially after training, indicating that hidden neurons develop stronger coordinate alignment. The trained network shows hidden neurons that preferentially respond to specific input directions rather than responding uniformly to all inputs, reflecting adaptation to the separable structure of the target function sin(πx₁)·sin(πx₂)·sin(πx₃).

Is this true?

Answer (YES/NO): NO